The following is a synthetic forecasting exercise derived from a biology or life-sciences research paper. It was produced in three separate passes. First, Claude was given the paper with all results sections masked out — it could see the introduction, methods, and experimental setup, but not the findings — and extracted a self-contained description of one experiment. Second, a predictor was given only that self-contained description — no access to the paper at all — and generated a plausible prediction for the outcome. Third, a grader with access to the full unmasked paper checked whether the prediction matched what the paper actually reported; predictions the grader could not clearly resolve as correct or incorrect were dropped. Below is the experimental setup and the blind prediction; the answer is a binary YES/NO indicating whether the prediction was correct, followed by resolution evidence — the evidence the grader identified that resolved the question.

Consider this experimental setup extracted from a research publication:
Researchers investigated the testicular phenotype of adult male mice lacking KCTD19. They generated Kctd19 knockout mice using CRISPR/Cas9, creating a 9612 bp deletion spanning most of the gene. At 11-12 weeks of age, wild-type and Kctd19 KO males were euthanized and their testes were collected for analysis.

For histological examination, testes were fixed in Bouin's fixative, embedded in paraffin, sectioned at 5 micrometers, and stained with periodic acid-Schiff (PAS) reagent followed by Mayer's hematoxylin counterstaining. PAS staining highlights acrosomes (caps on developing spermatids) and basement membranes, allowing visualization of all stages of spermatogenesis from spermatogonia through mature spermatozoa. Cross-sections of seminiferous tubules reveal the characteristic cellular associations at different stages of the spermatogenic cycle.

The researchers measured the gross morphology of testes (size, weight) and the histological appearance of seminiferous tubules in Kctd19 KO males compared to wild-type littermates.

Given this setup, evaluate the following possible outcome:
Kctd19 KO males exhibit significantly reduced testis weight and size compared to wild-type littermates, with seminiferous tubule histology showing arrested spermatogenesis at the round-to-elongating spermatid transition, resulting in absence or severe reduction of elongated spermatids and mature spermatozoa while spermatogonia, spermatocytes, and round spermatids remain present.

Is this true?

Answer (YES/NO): NO